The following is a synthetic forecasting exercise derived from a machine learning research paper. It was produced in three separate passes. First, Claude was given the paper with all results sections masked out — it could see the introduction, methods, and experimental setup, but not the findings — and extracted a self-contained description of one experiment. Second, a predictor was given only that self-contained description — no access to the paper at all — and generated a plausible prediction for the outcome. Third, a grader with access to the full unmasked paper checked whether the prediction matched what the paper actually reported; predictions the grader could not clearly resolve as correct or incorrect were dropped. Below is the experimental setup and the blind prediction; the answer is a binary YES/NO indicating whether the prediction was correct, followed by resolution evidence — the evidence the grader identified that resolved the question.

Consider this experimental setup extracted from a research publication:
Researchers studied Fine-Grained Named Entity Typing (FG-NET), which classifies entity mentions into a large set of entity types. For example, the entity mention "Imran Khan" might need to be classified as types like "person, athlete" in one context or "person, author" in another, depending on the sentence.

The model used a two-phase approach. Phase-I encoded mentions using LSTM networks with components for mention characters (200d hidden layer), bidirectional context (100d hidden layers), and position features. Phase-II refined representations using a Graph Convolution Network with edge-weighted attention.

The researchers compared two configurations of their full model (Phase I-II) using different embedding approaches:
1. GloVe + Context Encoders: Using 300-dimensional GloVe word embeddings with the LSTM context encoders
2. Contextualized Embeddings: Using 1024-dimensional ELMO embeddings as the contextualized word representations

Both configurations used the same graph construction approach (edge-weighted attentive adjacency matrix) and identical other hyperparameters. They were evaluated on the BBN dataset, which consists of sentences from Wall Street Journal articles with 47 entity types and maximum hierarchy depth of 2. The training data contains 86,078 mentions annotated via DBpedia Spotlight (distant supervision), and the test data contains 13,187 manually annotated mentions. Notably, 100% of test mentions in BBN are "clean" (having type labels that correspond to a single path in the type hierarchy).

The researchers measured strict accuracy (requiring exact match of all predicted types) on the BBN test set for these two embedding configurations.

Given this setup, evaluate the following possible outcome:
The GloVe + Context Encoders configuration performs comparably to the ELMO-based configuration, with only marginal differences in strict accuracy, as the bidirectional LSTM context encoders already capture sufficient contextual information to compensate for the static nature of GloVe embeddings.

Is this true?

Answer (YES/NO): NO